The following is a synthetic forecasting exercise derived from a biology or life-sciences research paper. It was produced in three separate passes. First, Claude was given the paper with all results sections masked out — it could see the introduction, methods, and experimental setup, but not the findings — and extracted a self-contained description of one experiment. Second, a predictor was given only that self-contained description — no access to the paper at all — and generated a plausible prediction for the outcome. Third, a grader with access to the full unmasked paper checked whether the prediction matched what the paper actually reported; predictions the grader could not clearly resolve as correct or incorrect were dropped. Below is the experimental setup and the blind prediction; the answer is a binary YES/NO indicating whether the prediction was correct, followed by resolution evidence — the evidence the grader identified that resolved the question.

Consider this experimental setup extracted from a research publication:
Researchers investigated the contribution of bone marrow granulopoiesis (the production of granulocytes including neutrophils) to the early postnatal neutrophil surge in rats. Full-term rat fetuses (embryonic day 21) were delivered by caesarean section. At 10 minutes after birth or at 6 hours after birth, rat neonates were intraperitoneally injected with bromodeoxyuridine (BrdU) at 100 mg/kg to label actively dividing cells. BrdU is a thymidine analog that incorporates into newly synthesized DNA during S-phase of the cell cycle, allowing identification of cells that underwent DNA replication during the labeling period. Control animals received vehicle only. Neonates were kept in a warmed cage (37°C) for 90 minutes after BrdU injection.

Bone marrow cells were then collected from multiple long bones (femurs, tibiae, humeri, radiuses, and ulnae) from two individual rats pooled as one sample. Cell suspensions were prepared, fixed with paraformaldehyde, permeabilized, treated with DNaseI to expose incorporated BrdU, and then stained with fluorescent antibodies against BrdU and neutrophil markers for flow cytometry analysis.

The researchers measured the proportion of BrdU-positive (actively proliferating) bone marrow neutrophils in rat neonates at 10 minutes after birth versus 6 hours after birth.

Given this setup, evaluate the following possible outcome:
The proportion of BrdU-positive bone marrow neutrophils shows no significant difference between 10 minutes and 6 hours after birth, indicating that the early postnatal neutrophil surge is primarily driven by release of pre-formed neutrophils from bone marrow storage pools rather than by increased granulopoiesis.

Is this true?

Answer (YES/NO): NO